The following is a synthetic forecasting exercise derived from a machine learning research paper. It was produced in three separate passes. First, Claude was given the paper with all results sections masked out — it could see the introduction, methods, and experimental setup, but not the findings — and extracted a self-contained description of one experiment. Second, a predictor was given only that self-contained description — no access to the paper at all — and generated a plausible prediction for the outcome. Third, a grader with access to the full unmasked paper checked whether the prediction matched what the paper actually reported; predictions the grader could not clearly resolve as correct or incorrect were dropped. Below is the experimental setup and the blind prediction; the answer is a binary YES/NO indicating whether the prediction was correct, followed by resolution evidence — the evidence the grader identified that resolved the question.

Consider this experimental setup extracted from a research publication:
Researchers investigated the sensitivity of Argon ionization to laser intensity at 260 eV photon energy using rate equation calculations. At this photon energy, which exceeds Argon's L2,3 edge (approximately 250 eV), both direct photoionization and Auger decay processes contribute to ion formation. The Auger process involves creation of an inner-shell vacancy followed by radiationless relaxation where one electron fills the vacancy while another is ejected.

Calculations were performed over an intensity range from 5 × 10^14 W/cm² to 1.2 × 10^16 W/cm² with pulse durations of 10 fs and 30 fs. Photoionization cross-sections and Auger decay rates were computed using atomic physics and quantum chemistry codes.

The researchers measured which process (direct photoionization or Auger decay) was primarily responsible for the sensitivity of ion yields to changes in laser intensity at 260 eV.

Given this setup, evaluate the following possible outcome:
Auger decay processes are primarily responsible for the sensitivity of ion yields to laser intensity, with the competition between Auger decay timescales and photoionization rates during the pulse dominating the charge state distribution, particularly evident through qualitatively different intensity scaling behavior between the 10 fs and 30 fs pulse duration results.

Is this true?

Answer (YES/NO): NO